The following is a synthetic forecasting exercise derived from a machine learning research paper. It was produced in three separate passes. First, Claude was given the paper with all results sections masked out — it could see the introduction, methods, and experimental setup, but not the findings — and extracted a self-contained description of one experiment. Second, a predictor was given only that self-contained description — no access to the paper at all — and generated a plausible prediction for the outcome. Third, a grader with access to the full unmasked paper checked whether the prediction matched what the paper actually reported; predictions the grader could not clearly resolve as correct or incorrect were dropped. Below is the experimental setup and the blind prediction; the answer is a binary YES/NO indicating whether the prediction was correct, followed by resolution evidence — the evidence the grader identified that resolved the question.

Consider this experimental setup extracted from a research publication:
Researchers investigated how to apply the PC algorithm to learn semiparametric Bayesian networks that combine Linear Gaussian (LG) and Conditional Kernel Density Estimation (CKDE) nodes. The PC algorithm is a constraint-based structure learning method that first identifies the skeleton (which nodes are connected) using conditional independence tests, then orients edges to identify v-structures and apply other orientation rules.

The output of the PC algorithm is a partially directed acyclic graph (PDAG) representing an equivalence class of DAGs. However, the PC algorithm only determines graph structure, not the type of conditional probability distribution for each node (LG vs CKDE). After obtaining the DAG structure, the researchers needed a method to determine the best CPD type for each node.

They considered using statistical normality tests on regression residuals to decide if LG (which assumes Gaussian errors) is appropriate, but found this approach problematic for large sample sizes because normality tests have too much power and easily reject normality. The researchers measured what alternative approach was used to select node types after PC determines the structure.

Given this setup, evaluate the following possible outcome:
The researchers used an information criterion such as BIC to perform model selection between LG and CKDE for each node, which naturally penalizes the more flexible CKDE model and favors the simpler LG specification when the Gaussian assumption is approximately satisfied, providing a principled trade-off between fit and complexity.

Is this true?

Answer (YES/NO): NO